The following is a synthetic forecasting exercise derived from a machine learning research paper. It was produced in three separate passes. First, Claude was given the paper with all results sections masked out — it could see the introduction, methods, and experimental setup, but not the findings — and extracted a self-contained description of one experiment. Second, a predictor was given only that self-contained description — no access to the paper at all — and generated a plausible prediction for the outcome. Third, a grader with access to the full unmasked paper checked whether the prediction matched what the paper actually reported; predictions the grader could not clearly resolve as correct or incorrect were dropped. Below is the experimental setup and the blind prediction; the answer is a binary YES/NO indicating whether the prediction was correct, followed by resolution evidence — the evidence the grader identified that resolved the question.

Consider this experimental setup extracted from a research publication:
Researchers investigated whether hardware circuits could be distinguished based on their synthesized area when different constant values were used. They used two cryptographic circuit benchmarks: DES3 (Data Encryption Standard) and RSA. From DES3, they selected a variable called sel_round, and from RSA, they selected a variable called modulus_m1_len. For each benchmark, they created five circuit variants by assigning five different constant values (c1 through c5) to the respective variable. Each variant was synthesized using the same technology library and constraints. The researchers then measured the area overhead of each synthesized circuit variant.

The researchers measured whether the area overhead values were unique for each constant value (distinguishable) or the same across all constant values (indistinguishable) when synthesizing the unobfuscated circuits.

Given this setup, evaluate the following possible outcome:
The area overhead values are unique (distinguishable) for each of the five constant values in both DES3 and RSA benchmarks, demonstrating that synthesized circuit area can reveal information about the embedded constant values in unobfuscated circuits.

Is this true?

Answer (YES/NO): YES